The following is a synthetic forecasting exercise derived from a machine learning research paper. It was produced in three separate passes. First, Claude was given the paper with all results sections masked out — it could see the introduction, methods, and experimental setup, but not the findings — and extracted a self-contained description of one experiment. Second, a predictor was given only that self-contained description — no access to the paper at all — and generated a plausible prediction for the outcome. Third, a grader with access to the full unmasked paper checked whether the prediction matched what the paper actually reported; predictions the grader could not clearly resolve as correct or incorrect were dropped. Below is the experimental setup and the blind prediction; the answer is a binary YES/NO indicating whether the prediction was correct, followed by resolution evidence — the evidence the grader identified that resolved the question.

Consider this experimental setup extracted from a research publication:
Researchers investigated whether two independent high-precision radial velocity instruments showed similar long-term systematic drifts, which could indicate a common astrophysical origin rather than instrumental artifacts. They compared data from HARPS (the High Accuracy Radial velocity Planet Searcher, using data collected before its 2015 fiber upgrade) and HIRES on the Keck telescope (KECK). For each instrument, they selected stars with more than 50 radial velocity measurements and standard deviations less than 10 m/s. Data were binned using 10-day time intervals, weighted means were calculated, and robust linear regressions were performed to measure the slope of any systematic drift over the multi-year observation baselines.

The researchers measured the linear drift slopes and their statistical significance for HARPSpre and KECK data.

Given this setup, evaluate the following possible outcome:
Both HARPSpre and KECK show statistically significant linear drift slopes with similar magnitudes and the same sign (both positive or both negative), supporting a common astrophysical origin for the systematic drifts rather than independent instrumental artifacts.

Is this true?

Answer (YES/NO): YES